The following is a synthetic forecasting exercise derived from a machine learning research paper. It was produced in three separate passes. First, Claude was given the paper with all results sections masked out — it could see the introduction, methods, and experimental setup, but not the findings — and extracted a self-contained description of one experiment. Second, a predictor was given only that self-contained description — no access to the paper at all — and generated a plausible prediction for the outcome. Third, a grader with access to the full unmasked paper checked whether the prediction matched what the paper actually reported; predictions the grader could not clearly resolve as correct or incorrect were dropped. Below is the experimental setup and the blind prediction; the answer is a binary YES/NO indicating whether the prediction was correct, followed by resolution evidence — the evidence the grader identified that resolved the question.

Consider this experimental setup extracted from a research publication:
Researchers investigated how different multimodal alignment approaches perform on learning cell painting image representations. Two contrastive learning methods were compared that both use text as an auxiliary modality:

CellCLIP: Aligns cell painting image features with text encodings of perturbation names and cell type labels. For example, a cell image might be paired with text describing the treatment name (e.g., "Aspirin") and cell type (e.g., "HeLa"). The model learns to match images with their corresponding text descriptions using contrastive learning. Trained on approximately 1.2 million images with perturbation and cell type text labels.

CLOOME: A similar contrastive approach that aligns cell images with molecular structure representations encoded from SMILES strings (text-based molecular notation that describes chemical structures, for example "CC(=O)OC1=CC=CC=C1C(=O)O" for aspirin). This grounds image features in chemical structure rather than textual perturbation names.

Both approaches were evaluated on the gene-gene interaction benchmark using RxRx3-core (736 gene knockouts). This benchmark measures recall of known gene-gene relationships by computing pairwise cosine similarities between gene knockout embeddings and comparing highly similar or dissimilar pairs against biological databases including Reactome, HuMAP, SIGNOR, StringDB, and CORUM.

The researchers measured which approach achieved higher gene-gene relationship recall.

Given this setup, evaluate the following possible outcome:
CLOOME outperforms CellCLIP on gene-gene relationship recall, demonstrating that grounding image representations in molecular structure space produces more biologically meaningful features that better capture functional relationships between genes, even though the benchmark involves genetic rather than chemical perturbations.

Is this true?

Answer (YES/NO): NO